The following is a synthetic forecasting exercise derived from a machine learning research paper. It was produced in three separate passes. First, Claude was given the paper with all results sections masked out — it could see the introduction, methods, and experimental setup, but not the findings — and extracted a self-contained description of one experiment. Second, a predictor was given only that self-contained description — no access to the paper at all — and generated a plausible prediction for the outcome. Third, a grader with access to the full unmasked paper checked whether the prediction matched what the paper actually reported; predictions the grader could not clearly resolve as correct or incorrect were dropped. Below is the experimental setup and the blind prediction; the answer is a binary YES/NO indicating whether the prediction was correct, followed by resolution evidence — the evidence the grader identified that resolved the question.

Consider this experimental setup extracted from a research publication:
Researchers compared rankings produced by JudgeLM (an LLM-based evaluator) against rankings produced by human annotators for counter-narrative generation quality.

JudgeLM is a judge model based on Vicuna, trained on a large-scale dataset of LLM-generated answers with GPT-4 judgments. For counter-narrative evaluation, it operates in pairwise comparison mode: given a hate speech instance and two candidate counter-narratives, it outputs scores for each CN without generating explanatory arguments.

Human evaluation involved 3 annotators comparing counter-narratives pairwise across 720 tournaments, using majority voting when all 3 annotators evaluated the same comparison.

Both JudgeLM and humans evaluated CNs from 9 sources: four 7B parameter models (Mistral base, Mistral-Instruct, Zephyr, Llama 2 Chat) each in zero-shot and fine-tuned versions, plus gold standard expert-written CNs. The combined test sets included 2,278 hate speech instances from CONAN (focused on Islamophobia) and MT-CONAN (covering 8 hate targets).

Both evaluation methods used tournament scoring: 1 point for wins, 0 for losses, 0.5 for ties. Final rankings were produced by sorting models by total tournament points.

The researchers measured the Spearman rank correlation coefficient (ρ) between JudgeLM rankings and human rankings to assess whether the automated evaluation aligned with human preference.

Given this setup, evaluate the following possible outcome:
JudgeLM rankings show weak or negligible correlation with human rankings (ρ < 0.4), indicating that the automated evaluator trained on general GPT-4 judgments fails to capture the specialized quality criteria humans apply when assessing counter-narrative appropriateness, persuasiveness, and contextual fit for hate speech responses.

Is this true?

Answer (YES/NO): NO